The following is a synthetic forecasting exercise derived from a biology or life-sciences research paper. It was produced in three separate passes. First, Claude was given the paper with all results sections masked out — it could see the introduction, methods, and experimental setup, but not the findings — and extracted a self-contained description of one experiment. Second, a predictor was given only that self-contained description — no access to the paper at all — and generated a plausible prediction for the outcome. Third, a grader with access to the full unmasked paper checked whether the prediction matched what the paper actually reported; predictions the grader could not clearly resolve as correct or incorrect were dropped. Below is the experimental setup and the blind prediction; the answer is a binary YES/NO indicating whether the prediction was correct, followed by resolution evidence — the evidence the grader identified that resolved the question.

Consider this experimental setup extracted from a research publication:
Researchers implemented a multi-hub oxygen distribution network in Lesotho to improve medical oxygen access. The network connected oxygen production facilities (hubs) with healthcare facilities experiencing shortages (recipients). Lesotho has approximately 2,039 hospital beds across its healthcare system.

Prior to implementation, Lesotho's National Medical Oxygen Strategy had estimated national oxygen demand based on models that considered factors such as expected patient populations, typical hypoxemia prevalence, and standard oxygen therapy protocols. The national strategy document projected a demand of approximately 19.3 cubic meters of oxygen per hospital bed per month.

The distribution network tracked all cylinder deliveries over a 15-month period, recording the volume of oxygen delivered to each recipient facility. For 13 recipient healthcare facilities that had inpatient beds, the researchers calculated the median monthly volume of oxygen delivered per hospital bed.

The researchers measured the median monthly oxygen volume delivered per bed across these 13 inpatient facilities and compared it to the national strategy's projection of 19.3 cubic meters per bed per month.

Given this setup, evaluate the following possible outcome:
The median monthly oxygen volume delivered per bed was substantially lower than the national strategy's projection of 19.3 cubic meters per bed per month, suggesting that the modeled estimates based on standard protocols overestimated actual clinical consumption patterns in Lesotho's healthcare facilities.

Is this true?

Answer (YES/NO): NO